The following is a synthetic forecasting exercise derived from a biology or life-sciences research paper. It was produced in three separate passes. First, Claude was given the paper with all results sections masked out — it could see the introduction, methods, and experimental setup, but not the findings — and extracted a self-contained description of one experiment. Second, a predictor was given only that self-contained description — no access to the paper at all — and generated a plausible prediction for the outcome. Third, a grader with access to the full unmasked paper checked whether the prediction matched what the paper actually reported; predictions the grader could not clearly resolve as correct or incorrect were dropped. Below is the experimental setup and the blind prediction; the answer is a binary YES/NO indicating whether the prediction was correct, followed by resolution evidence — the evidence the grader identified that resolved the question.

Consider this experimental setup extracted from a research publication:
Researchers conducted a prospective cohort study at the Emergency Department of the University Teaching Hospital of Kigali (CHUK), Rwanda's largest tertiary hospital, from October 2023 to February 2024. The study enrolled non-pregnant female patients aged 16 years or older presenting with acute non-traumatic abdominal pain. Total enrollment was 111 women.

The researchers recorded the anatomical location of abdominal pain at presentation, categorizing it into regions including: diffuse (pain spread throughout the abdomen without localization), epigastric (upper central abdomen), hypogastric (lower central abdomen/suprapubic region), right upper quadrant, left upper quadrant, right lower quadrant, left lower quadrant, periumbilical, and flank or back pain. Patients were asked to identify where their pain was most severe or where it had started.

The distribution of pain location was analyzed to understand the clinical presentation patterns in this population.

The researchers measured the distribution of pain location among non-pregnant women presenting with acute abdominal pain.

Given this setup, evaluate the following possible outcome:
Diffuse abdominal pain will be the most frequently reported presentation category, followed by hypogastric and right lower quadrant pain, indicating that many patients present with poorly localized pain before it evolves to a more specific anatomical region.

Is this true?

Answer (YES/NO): NO